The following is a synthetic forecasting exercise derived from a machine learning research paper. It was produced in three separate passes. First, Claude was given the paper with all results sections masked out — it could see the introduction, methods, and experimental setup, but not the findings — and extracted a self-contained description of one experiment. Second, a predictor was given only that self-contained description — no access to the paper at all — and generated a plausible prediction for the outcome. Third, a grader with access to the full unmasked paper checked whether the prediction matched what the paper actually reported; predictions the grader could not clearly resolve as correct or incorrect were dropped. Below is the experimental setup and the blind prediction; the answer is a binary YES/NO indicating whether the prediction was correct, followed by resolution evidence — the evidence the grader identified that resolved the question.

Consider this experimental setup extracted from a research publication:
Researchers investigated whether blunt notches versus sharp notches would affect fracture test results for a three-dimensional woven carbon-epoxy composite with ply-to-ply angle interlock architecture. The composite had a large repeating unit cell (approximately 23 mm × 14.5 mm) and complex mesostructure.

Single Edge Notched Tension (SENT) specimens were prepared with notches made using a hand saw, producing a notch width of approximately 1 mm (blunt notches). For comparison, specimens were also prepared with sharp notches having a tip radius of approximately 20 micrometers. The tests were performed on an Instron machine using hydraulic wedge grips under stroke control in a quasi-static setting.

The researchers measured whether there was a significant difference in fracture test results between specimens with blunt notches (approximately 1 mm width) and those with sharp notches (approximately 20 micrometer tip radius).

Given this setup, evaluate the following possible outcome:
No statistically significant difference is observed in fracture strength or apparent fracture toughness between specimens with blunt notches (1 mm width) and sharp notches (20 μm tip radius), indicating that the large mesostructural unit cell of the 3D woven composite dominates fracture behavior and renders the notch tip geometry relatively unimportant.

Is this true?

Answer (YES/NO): YES